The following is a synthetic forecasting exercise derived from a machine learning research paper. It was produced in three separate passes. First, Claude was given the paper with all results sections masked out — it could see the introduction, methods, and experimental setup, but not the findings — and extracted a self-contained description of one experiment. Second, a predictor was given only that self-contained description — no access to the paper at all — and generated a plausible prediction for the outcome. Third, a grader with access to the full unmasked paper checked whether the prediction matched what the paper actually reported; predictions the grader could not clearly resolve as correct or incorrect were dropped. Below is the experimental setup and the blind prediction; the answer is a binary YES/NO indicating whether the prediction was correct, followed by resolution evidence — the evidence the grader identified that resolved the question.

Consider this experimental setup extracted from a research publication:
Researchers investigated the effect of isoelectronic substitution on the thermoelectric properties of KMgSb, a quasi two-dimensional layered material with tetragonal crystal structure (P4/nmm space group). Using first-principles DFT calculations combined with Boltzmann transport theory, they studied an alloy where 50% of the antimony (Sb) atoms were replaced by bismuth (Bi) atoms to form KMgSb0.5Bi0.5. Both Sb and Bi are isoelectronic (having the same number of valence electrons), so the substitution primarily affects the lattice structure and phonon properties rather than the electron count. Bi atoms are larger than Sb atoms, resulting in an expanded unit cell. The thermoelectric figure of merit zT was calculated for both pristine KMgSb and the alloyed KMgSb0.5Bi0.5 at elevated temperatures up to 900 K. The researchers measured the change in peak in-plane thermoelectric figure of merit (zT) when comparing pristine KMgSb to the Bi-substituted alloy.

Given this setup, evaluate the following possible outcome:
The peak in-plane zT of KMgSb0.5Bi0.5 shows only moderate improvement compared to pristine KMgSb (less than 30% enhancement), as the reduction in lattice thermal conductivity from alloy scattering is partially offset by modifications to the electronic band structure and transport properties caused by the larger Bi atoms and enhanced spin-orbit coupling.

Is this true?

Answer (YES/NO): NO